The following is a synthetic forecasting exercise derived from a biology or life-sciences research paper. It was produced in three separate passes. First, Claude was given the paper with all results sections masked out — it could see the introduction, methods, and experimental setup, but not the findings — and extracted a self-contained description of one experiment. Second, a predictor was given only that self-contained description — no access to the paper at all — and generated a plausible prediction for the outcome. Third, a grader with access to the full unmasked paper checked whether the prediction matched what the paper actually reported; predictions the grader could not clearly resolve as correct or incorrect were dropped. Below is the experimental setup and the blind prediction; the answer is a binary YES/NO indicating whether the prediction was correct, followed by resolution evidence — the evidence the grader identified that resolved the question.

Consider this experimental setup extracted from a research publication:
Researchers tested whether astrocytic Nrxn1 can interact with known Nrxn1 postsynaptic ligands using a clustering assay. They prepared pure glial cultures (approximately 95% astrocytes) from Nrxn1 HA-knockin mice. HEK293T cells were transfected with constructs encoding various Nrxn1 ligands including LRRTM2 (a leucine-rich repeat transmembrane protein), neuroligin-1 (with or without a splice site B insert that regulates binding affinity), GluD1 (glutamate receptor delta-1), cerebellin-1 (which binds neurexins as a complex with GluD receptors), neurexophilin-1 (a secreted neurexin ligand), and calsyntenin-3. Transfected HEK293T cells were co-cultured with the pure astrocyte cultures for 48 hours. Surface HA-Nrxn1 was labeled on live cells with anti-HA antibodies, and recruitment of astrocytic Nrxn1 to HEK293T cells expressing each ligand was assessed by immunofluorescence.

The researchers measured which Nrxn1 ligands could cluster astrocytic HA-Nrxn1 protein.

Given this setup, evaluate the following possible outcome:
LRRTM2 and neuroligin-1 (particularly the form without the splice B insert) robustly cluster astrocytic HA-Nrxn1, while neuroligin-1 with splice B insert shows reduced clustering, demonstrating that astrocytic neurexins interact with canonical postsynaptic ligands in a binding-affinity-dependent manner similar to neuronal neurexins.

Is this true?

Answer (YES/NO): NO